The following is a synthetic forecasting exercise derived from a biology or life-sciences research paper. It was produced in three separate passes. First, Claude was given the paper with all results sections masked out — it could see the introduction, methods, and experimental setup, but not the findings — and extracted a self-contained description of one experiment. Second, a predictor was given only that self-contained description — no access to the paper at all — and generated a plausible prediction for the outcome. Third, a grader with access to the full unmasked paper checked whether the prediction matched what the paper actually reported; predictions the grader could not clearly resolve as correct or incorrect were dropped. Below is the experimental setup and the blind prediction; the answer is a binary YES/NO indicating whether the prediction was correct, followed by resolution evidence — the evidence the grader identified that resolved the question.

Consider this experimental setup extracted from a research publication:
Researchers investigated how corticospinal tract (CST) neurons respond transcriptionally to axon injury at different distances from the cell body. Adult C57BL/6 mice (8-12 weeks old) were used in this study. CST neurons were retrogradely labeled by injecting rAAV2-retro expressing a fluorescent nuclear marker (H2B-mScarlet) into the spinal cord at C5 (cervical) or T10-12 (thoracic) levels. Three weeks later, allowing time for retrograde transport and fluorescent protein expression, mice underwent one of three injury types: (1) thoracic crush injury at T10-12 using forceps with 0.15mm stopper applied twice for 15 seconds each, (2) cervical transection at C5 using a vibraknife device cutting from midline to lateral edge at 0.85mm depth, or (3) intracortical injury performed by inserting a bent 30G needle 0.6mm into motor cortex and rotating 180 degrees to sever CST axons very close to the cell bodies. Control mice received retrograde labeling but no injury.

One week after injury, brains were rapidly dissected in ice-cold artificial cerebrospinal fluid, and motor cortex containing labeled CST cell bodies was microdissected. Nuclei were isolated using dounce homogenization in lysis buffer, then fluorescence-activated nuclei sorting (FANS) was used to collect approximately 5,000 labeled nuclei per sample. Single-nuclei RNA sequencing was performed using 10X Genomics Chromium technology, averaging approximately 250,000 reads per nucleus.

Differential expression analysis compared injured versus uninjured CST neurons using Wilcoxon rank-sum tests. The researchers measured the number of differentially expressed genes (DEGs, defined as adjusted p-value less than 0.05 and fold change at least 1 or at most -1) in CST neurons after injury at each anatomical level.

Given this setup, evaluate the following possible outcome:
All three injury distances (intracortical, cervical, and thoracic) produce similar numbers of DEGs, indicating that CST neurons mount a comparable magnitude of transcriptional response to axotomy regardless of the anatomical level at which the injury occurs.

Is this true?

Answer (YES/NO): NO